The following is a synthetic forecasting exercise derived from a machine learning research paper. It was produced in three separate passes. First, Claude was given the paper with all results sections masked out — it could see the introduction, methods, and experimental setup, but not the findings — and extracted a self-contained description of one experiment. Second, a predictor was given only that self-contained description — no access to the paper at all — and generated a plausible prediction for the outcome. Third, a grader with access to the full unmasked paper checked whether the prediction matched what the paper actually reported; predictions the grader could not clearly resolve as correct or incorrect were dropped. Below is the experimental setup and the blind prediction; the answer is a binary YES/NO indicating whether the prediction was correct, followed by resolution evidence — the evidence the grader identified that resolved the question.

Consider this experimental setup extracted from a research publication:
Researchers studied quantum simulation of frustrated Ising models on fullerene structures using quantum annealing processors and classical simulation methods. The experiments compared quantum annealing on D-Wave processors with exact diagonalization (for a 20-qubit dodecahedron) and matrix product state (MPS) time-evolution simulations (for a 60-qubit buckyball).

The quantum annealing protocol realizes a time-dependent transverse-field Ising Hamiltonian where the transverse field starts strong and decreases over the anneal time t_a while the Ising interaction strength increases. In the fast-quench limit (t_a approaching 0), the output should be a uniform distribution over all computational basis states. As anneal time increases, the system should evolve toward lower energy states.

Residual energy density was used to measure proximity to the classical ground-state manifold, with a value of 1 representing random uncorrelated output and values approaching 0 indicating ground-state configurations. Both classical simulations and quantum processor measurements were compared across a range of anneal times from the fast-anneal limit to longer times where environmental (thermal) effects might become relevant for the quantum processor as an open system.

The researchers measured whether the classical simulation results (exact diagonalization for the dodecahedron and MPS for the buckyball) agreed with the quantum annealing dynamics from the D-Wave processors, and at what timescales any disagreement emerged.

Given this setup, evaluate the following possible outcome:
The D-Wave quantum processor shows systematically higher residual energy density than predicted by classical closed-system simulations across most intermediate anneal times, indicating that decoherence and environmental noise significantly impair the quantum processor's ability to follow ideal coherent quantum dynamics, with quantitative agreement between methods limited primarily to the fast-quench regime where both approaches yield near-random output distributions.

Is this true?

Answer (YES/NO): NO